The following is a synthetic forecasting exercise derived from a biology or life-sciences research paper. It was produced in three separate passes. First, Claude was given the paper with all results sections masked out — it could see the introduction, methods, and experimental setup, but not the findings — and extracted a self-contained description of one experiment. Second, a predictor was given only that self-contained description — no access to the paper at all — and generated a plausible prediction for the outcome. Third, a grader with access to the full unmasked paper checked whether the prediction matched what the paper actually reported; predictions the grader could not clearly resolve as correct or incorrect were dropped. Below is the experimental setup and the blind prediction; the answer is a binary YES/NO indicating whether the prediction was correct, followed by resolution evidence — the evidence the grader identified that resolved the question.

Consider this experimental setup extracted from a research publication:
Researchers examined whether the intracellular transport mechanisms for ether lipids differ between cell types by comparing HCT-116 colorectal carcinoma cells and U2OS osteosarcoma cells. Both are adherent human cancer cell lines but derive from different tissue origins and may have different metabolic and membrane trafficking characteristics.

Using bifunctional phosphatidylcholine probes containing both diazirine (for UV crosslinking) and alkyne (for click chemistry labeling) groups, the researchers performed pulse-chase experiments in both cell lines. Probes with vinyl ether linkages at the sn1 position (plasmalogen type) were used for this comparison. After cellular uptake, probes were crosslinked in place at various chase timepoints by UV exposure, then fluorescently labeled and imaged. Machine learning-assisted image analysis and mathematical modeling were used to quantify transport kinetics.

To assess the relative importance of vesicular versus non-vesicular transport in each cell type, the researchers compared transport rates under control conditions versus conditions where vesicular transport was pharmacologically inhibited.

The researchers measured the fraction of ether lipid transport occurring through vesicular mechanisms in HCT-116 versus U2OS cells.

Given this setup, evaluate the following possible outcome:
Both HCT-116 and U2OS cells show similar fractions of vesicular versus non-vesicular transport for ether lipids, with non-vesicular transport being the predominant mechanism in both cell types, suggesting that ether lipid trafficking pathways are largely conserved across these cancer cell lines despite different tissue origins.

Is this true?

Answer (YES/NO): NO